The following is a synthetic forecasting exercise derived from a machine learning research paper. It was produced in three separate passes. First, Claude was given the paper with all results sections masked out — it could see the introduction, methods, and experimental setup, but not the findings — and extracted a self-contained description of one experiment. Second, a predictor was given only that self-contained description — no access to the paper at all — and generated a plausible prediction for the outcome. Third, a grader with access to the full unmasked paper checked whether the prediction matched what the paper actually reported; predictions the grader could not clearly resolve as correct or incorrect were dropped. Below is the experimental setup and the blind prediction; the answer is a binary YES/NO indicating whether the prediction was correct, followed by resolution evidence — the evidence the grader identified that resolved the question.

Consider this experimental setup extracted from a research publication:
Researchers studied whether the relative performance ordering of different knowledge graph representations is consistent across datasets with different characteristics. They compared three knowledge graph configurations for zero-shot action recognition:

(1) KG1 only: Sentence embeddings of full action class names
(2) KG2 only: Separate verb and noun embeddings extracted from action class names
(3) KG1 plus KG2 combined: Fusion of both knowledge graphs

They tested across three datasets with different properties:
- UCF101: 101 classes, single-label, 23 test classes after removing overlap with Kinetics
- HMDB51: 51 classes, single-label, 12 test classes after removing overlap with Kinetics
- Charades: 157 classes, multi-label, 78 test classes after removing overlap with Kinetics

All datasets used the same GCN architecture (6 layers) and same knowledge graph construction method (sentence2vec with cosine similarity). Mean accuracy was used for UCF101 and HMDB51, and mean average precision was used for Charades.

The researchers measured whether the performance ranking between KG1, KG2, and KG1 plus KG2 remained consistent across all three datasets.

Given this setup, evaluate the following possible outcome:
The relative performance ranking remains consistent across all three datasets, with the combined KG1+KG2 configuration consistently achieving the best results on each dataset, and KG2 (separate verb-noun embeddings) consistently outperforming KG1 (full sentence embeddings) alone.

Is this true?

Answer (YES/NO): NO